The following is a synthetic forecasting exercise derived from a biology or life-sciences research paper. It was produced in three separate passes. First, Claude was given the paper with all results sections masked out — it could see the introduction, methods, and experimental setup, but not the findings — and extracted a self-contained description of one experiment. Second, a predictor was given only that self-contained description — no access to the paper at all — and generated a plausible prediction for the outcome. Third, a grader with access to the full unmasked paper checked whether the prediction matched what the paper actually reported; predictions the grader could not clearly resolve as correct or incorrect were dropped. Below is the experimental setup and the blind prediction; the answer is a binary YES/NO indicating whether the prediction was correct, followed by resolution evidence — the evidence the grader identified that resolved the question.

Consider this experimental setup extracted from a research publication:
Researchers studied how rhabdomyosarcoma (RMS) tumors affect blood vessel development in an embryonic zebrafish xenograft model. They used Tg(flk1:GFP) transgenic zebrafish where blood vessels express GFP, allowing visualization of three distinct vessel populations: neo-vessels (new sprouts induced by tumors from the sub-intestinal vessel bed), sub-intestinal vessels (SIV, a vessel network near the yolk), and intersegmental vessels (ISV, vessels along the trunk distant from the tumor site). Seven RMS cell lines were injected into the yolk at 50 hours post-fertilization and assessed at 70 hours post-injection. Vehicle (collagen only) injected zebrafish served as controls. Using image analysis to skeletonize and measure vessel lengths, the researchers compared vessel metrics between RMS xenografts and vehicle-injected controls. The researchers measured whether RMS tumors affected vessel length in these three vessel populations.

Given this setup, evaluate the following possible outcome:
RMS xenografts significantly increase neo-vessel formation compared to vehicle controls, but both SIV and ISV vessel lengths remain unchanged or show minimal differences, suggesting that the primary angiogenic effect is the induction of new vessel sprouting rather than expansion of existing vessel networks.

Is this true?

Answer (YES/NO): NO